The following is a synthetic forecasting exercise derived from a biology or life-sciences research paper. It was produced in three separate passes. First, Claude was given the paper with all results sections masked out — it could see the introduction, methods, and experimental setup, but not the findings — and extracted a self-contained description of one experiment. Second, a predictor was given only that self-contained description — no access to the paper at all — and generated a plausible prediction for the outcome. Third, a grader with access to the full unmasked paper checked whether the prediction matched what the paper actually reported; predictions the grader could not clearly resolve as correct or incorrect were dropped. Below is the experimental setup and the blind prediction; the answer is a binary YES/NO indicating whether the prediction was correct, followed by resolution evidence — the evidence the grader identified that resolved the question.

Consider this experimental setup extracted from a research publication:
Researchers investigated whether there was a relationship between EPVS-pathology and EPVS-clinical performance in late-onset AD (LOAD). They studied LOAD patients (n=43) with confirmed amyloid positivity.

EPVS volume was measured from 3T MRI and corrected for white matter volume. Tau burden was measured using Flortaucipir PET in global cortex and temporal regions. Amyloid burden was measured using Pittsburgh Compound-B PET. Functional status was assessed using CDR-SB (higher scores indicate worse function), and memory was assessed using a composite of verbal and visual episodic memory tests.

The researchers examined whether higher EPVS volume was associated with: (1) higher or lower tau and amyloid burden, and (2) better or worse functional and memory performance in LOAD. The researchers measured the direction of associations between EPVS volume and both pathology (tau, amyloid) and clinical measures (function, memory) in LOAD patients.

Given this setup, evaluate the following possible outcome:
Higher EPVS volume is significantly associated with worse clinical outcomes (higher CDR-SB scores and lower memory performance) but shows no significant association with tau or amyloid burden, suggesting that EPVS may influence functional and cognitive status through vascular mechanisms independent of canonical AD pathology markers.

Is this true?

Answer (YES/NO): NO